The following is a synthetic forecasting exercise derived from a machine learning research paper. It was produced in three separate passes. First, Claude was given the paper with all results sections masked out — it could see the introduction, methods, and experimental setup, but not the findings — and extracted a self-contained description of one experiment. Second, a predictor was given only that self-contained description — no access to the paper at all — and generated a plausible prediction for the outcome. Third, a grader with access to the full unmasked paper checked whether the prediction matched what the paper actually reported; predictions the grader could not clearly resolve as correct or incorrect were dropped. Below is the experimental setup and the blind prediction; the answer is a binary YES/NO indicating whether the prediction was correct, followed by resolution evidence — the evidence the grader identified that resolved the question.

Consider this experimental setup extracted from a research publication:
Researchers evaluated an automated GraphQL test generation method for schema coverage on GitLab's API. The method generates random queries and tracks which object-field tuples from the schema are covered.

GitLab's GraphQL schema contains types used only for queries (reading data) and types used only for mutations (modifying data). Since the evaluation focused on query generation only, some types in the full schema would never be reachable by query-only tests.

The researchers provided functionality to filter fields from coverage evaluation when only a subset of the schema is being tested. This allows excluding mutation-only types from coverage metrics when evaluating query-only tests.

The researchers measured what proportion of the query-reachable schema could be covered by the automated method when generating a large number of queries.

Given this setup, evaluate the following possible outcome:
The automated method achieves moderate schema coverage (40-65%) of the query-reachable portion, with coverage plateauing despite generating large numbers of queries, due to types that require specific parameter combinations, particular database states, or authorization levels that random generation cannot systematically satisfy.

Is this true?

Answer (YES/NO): NO